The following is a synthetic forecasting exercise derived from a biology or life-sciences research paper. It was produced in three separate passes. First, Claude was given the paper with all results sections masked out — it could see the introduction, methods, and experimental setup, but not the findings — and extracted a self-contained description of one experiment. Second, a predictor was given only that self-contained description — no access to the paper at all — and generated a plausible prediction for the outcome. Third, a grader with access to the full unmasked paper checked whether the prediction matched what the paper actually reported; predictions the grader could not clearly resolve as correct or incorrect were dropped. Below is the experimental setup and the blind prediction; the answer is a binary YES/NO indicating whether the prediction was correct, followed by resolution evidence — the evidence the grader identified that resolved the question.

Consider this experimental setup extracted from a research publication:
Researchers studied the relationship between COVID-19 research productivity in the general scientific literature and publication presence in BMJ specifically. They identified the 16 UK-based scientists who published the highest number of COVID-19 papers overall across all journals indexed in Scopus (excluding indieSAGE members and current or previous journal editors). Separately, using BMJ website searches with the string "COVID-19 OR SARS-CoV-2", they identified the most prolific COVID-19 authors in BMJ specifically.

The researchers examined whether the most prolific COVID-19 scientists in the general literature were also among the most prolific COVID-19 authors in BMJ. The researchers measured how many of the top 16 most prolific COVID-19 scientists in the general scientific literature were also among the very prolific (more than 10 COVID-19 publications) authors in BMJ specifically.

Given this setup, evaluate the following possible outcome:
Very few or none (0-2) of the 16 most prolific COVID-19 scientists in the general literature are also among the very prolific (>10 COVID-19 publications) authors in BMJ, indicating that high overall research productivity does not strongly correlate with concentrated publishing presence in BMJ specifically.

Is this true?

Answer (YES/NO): YES